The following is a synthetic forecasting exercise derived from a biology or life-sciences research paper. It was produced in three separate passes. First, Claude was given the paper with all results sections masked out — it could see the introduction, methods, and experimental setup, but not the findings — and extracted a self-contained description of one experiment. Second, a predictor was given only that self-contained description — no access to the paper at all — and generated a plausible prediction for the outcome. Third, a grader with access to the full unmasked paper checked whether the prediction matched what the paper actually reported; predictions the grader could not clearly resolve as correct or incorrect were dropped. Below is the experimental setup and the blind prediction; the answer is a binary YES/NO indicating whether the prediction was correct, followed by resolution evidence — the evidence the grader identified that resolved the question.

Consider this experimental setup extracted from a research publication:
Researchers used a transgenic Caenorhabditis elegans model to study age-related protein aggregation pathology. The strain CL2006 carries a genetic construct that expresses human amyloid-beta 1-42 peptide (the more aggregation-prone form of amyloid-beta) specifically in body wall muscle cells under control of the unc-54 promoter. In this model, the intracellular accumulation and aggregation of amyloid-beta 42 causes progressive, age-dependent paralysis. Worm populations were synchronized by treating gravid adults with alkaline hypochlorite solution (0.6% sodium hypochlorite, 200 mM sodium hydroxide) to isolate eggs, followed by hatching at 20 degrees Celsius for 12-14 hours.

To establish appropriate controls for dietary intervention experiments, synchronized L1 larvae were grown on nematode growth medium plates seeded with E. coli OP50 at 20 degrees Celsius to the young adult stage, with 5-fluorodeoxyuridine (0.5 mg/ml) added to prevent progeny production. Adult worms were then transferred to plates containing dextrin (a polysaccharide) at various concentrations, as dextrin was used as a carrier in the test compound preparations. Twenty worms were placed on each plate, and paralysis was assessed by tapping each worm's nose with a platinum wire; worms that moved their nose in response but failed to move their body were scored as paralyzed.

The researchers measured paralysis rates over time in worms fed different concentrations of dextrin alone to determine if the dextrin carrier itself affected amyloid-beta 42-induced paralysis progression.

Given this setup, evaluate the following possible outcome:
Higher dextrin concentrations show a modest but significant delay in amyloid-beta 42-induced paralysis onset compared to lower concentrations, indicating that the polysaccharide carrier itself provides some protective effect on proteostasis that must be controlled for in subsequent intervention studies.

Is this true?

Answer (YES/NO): NO